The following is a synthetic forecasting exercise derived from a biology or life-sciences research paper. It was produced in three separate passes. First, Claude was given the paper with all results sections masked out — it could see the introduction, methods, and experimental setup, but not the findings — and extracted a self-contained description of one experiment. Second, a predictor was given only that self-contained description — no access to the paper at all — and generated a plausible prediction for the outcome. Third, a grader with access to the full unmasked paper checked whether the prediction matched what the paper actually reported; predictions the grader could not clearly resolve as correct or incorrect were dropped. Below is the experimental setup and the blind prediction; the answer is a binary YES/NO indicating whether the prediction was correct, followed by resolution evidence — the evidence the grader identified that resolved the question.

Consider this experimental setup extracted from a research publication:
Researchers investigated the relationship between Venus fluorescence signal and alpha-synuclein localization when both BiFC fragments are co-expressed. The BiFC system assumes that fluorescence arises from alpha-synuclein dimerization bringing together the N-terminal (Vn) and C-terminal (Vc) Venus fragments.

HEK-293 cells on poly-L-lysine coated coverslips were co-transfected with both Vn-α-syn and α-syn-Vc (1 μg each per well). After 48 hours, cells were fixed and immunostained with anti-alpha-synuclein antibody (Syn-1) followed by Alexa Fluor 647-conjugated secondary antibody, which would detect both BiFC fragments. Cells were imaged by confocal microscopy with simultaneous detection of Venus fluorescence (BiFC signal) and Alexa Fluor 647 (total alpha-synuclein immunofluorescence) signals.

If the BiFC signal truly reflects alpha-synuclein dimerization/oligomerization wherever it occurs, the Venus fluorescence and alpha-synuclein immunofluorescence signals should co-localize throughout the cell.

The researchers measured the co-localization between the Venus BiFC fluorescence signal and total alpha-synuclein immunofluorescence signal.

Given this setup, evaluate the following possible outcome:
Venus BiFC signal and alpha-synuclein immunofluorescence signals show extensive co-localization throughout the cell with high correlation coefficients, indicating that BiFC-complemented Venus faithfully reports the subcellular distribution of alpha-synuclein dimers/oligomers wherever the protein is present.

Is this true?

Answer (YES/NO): NO